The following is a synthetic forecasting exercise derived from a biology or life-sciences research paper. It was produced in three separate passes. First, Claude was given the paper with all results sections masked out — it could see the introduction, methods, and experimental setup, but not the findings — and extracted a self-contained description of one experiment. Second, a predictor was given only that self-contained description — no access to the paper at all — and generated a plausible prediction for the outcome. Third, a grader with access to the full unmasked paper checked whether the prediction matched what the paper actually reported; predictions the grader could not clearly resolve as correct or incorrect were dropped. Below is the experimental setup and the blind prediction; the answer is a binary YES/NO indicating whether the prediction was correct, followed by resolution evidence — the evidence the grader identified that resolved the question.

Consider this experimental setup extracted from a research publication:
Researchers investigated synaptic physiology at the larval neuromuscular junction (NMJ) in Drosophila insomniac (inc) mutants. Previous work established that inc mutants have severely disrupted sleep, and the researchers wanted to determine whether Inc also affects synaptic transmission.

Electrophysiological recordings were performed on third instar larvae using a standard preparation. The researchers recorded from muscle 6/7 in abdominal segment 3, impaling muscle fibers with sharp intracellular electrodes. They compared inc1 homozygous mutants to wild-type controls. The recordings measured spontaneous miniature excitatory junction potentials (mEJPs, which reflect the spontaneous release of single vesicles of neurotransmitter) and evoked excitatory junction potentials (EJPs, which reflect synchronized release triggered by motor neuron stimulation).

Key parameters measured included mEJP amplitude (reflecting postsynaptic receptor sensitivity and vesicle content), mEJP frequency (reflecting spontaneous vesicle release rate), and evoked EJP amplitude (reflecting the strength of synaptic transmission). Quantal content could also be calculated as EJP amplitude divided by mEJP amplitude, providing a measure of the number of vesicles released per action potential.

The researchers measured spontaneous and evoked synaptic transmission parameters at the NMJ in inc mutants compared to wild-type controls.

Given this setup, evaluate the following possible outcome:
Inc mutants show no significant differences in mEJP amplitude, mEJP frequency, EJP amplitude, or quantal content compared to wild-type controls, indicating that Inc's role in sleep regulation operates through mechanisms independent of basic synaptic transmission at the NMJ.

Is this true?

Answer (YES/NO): NO